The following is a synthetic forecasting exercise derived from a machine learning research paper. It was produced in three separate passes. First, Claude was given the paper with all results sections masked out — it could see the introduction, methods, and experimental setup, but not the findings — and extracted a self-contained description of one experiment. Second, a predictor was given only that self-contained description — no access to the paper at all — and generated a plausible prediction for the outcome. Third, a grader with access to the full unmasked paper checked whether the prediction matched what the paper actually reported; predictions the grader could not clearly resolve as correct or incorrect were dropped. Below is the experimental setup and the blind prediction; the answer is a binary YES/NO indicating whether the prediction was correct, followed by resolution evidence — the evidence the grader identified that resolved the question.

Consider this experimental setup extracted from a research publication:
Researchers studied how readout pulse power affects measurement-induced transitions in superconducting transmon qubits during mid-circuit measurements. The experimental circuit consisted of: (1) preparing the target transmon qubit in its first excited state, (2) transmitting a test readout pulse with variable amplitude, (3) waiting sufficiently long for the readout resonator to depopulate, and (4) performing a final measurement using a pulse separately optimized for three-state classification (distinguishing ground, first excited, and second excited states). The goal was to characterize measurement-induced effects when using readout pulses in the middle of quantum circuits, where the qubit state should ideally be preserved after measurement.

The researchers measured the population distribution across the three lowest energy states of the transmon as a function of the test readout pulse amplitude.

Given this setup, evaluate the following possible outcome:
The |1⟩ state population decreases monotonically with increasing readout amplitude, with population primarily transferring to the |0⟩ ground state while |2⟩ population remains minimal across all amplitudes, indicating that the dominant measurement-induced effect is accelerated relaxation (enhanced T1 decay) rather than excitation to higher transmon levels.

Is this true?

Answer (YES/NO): NO